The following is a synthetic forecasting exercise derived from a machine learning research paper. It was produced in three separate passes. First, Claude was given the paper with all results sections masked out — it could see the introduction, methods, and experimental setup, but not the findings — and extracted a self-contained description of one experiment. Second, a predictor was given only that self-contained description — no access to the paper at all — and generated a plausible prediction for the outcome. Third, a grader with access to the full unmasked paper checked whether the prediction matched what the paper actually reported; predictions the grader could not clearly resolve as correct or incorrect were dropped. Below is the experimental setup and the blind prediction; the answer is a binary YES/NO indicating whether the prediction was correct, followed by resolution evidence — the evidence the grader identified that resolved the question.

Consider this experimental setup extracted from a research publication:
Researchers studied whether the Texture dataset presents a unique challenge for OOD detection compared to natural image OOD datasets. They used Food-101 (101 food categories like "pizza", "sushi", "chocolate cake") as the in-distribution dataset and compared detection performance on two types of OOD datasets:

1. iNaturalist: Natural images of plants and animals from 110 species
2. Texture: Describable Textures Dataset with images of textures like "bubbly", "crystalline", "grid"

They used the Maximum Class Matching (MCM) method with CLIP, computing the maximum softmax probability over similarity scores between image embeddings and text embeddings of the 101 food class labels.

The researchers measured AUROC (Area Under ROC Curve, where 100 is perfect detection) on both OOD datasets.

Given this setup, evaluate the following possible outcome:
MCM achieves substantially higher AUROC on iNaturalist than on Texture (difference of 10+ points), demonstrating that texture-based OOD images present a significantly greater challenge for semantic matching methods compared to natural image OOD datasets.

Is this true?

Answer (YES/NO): NO